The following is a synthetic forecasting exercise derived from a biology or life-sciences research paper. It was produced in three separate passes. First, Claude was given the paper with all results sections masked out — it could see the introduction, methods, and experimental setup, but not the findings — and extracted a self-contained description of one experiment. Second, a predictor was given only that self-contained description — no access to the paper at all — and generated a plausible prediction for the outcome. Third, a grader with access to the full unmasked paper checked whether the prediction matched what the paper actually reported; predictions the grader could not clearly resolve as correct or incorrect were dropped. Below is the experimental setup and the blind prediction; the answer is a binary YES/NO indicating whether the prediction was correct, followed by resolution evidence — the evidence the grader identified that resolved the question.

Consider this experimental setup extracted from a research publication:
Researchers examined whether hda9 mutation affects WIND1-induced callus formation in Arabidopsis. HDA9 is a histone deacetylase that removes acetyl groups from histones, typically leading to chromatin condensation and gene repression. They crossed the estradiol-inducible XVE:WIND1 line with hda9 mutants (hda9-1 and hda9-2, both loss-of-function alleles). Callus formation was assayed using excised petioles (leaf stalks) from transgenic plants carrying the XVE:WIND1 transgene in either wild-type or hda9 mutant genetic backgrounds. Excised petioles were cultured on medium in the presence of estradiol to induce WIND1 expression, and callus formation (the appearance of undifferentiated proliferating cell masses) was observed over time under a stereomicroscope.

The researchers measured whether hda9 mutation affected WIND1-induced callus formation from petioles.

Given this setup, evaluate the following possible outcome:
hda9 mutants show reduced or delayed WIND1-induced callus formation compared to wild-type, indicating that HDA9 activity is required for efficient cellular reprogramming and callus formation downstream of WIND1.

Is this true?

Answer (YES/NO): YES